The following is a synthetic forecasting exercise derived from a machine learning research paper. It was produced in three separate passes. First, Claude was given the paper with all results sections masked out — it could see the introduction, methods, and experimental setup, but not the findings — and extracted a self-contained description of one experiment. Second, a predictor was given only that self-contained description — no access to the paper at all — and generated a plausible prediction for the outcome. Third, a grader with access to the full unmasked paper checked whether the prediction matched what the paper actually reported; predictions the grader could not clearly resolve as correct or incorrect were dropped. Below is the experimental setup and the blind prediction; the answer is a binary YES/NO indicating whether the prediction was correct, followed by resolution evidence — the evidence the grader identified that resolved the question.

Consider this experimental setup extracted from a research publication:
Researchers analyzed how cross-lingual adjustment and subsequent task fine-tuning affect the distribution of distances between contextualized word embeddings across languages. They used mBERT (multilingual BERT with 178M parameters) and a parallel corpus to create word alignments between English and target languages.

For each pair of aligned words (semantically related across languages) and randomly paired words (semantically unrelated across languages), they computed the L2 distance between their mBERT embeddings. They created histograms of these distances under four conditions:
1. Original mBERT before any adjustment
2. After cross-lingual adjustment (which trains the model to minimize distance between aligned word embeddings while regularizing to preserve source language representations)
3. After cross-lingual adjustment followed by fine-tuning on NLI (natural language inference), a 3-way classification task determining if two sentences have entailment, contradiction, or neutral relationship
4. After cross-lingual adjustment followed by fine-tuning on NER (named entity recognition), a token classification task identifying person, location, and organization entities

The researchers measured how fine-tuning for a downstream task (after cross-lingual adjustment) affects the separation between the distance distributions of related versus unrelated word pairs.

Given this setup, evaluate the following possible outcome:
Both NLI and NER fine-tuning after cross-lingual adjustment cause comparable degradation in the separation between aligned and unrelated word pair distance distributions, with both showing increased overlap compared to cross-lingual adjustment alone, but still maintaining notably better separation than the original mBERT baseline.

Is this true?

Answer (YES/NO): NO